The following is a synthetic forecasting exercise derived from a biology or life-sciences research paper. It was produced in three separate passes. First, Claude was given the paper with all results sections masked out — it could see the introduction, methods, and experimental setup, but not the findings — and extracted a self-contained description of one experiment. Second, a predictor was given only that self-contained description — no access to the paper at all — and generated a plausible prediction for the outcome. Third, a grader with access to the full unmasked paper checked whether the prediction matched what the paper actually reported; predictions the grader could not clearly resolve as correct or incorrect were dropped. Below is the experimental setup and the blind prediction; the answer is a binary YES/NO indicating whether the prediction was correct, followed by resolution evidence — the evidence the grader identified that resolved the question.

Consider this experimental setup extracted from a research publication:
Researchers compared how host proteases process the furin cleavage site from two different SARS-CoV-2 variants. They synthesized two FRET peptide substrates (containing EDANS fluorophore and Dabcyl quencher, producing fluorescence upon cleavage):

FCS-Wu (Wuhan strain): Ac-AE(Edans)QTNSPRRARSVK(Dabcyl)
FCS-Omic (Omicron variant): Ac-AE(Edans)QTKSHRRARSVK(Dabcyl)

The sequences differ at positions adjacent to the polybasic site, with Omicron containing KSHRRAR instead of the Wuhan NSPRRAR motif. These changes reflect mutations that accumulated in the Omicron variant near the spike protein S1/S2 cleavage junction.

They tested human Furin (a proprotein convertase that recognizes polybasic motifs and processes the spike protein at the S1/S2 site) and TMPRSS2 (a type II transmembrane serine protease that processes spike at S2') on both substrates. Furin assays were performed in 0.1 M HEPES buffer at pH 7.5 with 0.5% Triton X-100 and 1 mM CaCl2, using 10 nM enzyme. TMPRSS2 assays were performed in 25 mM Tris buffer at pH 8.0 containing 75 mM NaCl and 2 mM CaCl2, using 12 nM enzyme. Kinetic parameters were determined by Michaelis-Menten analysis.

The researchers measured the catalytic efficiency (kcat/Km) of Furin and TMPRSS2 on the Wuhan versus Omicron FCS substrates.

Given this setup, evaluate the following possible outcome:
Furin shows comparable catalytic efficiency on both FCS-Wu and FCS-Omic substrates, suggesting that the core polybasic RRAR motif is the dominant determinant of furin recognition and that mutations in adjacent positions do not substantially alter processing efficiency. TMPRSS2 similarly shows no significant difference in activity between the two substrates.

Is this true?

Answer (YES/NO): YES